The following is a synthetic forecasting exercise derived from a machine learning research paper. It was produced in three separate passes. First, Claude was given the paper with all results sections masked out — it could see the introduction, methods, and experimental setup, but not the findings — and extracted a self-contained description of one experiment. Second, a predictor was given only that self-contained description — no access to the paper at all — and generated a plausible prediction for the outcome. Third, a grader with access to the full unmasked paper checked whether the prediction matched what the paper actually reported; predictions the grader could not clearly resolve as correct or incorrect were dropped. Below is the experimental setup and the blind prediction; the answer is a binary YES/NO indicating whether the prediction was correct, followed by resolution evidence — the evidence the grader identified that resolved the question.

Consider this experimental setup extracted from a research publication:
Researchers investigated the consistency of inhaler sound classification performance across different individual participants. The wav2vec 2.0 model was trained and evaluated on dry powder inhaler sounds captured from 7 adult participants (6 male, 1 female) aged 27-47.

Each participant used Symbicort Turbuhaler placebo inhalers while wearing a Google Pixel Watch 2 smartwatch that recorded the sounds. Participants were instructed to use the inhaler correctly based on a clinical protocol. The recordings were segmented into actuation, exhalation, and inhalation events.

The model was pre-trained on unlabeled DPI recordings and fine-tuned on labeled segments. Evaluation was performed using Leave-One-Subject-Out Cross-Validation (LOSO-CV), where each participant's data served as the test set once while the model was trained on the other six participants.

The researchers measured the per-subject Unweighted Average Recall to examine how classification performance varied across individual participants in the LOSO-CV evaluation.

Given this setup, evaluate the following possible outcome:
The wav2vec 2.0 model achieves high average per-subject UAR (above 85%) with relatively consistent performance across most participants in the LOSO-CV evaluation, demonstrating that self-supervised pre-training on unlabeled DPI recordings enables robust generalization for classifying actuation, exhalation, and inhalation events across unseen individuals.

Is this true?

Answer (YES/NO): NO